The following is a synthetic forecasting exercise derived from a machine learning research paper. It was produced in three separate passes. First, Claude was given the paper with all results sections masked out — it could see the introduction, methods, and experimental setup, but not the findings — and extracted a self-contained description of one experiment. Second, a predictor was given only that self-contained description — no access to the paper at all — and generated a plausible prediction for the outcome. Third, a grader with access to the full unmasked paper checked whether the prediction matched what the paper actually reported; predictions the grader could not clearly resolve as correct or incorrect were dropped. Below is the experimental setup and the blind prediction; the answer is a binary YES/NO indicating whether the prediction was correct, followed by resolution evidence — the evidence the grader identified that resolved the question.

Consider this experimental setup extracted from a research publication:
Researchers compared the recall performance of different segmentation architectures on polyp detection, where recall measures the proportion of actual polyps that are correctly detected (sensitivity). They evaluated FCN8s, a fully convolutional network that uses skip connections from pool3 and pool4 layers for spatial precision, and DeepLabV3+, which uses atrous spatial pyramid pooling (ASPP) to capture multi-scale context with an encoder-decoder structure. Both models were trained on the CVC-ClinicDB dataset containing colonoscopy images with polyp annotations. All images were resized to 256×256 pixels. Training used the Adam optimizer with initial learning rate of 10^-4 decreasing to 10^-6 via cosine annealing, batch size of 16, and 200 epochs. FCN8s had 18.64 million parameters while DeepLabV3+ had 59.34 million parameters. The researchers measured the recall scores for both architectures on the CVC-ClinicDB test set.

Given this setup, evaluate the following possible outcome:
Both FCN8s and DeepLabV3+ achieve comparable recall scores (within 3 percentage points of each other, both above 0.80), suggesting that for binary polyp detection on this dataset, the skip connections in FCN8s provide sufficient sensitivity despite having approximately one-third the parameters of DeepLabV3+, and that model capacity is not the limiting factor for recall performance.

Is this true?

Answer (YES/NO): YES